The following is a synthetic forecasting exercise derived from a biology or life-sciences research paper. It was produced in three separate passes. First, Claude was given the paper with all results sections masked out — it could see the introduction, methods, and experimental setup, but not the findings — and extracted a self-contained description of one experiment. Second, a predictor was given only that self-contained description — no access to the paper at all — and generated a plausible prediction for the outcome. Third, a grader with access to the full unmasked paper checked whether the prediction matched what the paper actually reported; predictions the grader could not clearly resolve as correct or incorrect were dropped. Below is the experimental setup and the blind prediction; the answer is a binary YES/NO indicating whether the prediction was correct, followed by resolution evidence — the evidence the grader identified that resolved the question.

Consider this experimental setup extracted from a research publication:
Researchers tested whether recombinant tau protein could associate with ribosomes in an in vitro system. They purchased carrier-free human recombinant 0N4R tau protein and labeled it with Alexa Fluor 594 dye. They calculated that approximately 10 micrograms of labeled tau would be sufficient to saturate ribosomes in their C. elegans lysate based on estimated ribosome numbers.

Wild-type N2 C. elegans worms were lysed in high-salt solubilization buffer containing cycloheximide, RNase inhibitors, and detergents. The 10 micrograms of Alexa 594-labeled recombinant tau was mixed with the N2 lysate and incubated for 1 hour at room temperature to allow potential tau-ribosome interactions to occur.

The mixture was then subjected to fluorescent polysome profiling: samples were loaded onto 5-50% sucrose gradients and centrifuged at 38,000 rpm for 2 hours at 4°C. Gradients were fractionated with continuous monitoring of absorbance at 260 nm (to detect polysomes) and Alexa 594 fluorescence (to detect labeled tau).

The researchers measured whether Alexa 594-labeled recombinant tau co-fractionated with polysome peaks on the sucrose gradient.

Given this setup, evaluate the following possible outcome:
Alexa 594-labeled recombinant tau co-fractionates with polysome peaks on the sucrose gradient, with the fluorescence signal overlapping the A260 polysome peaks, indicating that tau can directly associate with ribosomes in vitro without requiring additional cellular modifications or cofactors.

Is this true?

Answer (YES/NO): NO